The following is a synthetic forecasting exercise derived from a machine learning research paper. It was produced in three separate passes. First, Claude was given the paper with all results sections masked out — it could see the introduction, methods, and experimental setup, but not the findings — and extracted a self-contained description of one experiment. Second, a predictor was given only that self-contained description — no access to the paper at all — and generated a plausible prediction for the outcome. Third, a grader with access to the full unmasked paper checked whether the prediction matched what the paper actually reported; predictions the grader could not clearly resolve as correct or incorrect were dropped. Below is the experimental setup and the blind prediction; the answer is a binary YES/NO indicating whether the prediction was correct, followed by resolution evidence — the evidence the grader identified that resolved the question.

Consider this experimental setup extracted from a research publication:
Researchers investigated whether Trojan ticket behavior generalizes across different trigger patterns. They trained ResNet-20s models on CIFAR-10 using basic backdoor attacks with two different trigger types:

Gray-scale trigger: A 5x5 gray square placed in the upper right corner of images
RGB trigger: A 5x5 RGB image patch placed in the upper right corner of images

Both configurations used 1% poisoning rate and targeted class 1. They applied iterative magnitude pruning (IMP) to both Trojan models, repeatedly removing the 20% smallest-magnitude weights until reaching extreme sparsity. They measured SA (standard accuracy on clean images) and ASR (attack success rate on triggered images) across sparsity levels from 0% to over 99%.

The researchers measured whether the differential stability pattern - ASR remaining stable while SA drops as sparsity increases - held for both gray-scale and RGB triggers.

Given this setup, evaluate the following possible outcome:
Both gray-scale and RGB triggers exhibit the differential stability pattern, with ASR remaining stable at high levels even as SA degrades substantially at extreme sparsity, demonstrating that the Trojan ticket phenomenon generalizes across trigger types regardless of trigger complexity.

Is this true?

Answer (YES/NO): YES